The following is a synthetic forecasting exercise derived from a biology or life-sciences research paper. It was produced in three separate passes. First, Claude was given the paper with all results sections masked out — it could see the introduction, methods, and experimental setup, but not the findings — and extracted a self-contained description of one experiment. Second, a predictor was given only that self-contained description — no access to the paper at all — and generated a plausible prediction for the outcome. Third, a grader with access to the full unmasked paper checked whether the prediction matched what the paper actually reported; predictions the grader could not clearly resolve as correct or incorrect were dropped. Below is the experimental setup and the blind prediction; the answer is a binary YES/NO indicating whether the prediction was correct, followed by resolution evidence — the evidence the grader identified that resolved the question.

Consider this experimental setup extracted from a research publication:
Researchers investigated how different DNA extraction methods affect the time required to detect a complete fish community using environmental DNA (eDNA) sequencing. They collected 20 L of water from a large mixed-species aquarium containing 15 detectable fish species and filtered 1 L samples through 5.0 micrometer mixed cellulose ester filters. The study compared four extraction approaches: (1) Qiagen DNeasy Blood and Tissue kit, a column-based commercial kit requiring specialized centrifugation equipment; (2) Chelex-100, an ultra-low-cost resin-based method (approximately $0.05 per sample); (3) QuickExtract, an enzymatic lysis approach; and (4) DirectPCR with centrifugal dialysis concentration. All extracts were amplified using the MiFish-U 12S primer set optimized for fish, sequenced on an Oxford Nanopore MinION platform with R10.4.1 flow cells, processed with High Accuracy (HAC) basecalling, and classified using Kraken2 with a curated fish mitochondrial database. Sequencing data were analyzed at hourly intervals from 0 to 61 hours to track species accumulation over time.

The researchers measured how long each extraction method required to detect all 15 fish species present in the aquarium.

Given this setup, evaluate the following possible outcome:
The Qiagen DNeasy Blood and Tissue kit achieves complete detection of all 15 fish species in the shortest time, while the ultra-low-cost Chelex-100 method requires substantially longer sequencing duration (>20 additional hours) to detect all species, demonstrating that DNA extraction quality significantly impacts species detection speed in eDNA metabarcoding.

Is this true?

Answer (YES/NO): YES